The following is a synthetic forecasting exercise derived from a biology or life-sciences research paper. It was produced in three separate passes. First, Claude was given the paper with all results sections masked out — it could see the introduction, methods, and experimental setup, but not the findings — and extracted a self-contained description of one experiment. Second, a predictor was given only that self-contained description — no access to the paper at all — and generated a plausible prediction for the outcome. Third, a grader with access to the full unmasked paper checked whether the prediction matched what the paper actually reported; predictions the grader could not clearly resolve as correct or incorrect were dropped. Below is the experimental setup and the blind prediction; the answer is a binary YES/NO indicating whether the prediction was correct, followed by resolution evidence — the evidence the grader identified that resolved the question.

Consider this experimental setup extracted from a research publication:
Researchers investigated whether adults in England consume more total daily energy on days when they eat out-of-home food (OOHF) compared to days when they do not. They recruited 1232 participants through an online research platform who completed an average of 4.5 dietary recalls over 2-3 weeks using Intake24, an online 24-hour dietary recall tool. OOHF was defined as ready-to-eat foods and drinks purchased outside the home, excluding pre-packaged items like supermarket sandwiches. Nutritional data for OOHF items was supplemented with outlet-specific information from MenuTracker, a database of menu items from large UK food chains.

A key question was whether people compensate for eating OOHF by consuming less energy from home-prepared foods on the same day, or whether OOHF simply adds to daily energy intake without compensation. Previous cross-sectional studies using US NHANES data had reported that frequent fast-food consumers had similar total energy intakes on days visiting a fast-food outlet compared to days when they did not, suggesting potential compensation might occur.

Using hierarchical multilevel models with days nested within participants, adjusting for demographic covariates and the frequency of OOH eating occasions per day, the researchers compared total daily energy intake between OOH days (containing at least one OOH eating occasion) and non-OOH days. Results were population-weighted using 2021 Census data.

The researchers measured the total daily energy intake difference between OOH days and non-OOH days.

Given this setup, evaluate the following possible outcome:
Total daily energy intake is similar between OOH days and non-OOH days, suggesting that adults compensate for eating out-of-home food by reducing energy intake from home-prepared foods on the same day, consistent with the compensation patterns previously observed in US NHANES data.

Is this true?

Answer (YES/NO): NO